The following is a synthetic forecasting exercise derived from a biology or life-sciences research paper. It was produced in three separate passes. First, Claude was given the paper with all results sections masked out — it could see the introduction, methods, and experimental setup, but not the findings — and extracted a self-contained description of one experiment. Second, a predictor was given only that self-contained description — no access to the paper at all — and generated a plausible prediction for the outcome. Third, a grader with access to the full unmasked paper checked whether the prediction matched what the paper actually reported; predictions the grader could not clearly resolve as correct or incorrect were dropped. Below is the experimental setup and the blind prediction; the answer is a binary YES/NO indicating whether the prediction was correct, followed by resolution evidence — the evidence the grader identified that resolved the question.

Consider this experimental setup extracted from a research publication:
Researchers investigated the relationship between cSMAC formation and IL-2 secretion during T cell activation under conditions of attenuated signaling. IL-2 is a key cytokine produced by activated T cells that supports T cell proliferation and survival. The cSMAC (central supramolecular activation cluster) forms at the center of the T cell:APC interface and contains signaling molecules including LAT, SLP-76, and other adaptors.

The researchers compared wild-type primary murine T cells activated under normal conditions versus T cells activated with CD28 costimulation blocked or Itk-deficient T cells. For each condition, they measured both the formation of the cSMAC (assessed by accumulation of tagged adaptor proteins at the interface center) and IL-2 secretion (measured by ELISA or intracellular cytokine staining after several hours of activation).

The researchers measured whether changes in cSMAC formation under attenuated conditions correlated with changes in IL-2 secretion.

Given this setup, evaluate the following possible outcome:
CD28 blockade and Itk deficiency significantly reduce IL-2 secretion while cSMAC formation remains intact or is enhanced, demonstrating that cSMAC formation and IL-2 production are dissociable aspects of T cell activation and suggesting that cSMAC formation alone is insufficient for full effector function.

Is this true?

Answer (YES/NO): NO